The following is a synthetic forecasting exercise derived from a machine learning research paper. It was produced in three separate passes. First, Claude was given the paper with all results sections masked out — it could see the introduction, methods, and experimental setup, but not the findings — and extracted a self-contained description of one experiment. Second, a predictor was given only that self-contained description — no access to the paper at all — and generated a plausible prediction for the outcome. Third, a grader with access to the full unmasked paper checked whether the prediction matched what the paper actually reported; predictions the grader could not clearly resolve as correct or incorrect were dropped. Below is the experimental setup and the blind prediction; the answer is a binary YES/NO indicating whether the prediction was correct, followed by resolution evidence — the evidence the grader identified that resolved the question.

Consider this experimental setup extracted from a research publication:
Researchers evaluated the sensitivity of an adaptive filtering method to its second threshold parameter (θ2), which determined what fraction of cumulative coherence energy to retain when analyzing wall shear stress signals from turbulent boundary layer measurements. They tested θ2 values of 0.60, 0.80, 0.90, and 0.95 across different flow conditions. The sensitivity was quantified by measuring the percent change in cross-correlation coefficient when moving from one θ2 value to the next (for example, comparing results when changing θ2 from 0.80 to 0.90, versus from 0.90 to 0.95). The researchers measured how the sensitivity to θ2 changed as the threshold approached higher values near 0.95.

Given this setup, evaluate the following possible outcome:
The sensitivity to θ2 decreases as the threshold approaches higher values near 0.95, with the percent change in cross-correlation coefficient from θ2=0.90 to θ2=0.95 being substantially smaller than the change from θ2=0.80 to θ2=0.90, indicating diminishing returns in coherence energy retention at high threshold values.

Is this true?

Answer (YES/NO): YES